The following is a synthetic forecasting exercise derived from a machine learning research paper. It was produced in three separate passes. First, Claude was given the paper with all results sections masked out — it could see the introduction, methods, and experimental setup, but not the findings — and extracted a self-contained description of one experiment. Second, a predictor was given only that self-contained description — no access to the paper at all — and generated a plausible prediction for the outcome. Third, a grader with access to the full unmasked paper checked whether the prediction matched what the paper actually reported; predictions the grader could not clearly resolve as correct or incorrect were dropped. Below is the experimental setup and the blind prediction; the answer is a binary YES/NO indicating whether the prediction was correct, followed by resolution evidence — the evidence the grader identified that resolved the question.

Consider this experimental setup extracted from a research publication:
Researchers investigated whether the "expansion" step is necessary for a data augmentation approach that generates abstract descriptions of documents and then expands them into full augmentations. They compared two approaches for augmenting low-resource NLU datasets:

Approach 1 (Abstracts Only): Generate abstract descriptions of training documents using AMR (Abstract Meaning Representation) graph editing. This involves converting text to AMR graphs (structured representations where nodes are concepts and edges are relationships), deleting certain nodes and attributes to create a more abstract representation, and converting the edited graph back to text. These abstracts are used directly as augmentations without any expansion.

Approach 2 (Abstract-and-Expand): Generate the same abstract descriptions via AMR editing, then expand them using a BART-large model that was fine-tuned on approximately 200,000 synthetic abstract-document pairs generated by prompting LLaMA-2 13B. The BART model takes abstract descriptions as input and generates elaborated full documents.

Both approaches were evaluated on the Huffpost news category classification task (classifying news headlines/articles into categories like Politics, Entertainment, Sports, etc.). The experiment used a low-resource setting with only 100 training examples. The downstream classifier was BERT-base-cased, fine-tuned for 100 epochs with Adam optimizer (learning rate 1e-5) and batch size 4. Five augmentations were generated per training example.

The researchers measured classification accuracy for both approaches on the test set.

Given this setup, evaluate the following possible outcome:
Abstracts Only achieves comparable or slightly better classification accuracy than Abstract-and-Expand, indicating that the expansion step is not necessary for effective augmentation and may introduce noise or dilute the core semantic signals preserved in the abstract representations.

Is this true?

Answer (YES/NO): NO